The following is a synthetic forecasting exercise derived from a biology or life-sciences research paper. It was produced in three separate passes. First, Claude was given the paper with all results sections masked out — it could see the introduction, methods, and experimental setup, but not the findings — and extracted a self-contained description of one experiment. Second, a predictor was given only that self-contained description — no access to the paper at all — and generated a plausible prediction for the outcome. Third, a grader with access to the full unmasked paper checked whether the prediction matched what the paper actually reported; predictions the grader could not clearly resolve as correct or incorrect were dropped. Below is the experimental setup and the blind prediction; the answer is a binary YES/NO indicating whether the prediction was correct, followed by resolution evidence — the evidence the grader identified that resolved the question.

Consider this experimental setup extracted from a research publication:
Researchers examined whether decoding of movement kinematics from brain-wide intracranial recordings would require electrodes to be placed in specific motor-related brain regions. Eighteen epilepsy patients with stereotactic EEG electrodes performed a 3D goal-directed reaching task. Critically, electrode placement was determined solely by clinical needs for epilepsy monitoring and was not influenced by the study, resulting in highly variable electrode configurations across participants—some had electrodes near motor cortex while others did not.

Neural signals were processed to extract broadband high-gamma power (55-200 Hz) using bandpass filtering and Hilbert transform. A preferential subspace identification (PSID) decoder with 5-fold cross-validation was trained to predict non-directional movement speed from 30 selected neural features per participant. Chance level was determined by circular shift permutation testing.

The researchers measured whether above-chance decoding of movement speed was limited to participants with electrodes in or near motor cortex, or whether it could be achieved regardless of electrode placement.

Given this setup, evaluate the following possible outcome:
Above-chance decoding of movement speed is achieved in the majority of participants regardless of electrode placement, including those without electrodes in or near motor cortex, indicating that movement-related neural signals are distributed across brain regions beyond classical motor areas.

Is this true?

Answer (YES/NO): YES